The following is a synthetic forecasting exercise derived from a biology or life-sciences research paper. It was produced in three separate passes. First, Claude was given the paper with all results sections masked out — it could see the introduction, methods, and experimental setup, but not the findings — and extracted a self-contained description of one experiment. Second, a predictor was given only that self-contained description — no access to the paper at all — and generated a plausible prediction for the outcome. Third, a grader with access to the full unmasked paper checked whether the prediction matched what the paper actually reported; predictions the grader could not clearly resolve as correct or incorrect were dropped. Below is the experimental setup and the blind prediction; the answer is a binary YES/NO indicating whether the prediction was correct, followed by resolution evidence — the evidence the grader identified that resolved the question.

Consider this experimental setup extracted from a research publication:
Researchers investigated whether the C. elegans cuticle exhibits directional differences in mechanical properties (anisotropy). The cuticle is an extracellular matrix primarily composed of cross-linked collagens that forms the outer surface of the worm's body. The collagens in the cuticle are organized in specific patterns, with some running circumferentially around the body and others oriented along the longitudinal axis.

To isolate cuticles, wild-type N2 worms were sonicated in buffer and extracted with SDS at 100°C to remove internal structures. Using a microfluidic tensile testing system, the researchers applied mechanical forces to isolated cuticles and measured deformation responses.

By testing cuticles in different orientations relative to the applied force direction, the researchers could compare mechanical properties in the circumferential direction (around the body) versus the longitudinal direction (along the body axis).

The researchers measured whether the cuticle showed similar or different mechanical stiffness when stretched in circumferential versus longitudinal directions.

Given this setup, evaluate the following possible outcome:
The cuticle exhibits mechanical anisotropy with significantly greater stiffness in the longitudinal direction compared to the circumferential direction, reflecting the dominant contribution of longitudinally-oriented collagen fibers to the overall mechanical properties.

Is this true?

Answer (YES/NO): NO